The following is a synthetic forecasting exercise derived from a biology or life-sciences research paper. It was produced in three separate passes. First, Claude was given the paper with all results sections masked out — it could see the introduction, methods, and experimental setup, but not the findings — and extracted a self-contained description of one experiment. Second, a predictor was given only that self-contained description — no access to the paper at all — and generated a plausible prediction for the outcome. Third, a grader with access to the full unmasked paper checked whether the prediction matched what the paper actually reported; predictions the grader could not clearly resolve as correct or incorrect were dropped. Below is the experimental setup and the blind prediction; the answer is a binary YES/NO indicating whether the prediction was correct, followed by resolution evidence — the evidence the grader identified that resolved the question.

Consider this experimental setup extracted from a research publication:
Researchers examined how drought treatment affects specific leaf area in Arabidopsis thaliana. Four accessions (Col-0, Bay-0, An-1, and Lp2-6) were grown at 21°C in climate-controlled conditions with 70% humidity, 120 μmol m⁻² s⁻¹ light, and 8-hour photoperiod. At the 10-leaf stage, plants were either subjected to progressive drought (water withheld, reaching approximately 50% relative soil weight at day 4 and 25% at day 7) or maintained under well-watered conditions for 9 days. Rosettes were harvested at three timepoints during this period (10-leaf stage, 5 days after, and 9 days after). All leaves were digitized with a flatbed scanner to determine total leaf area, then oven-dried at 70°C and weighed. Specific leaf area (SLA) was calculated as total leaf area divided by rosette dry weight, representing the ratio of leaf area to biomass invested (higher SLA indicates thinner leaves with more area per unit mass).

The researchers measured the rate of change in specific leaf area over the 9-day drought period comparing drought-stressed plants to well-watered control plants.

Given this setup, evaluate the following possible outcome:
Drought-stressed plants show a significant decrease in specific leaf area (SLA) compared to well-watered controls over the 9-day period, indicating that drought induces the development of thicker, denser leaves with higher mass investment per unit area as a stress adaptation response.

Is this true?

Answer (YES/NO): NO